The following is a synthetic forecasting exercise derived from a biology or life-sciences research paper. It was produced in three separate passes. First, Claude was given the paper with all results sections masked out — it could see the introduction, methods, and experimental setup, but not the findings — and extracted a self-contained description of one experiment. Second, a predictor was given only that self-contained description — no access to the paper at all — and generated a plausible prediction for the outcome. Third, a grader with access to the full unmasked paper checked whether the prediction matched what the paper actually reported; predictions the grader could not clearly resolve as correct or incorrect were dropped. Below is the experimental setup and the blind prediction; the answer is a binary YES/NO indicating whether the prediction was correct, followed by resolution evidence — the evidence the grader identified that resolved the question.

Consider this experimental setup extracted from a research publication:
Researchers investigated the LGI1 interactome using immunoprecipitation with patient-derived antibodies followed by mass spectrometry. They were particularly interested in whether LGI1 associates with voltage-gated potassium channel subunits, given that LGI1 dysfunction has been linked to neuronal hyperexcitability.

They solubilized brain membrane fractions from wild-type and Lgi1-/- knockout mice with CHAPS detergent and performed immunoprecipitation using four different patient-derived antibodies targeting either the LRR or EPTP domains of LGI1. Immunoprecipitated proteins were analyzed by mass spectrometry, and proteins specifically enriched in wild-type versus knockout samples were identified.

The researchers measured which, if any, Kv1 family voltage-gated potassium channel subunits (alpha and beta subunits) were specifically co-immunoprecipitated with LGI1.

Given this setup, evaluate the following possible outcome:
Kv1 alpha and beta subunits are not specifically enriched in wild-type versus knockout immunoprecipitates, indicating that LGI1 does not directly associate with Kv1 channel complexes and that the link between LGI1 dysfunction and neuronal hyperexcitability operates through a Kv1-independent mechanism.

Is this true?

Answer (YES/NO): NO